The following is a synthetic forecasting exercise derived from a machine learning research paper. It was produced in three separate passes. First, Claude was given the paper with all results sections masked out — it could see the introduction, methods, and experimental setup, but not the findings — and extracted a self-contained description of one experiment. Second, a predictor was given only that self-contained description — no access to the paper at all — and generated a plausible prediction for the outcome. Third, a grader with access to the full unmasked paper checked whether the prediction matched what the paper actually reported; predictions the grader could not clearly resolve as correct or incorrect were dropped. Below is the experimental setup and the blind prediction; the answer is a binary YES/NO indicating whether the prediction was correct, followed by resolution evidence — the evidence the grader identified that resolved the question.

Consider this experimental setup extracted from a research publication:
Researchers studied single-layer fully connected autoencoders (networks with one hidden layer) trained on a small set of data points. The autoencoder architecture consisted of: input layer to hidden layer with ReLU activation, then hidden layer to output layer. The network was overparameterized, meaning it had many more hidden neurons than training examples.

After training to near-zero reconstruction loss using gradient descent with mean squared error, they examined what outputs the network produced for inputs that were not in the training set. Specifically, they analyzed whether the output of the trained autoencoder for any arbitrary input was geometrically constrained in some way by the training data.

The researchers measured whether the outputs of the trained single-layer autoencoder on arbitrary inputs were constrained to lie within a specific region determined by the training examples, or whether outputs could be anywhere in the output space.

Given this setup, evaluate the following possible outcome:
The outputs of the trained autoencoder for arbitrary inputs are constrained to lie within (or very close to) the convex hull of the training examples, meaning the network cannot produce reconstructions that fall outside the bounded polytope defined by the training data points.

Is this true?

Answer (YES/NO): NO